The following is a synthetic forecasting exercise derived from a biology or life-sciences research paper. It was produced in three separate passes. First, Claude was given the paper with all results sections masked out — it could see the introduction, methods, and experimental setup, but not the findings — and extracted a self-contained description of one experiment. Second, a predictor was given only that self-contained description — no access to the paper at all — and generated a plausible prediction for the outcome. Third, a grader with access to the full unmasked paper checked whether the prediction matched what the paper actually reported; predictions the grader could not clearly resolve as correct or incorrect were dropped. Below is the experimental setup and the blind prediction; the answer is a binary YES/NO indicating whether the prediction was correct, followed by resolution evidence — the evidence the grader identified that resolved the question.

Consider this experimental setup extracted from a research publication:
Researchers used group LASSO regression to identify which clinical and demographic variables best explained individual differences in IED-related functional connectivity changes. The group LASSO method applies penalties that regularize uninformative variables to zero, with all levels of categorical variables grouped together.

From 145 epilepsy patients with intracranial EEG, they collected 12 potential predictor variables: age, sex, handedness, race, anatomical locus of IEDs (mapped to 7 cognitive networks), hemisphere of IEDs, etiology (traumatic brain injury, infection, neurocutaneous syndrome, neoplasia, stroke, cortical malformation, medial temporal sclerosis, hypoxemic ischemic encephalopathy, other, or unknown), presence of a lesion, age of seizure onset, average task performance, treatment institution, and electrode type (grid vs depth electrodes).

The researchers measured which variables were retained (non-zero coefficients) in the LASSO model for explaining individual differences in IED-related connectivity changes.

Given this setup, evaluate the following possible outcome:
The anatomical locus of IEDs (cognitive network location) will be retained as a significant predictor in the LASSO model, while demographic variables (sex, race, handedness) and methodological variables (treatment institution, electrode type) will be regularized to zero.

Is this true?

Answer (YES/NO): NO